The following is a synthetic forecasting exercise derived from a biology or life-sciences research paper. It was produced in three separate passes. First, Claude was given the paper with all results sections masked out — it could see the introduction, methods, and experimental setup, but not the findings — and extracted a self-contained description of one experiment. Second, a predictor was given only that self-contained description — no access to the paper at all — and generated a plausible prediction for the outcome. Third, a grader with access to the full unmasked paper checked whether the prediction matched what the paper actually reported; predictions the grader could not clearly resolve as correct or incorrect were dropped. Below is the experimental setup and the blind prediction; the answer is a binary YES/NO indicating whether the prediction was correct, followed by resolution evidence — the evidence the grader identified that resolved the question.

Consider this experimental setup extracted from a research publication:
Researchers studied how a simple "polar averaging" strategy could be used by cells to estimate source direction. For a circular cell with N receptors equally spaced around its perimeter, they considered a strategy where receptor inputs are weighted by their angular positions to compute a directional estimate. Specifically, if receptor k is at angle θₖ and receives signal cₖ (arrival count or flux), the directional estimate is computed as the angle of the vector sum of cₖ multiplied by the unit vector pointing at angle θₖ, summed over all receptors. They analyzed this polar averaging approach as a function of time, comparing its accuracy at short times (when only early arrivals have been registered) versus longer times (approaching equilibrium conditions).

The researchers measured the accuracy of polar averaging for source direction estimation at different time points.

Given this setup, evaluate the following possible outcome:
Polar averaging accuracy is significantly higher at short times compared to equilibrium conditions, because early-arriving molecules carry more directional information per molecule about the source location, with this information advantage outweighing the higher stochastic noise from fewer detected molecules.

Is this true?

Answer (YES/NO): YES